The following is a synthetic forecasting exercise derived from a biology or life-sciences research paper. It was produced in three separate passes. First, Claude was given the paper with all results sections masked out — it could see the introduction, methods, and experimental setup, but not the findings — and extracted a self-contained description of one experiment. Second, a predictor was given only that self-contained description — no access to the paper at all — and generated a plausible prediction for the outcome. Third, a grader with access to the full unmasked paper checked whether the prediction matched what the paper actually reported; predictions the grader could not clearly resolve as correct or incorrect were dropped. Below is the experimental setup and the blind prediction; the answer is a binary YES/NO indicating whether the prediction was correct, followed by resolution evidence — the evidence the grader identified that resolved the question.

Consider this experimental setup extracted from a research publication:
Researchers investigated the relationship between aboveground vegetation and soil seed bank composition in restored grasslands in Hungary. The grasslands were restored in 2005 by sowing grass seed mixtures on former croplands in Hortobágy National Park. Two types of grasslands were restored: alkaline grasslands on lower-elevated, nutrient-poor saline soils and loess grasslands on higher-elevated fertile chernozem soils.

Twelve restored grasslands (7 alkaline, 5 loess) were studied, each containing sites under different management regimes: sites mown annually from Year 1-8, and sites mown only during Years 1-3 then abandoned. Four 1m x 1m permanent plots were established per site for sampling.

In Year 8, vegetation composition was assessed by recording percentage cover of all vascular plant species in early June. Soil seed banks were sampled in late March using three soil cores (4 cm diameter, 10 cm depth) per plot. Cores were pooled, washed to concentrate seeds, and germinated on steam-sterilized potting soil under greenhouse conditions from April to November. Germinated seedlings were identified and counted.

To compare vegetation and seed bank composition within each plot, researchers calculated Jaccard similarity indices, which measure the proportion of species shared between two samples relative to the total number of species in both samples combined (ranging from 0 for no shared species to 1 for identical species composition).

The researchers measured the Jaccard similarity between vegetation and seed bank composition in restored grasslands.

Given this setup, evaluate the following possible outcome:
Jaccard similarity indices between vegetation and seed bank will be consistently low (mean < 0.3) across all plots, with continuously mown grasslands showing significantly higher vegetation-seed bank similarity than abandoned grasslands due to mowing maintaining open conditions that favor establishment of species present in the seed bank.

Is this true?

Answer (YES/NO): NO